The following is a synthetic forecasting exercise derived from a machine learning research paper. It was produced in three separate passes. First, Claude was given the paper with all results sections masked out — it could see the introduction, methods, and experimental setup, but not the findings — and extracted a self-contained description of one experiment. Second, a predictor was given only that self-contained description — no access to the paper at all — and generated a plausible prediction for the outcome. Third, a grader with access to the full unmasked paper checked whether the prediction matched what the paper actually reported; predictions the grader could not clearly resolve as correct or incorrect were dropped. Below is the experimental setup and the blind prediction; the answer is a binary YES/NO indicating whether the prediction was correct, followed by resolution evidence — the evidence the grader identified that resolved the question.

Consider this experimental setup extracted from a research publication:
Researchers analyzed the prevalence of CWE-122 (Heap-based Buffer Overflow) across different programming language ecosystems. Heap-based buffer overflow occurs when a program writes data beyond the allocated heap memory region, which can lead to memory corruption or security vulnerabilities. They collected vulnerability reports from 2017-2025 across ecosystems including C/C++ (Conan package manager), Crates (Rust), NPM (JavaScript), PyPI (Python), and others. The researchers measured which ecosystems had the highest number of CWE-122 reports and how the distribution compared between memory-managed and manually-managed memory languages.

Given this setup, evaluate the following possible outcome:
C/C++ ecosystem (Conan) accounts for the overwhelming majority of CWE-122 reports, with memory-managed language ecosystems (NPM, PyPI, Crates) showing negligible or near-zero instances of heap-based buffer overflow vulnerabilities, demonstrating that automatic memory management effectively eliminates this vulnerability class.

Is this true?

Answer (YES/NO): YES